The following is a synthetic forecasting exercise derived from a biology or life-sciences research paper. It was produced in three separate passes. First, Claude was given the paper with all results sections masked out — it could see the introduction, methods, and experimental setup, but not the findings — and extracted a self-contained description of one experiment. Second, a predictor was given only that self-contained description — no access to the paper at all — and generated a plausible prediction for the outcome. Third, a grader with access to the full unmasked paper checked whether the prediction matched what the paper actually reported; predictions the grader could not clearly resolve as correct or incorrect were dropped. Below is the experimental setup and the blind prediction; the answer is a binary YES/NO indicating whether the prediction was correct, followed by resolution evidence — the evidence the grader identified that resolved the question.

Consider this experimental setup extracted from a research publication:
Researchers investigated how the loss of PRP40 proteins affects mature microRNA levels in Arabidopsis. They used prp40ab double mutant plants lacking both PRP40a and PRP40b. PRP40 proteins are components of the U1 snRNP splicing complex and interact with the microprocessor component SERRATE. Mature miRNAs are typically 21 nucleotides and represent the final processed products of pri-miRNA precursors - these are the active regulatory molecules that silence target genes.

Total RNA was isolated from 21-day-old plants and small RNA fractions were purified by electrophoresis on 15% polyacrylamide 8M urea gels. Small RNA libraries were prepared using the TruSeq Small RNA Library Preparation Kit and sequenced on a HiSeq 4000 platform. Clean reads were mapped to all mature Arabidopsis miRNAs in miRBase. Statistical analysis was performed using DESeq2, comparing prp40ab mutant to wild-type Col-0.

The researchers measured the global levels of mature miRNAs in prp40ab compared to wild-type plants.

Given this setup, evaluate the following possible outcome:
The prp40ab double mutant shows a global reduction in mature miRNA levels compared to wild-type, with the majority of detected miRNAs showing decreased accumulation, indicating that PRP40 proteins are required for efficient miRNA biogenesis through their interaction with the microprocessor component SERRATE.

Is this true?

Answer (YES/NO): NO